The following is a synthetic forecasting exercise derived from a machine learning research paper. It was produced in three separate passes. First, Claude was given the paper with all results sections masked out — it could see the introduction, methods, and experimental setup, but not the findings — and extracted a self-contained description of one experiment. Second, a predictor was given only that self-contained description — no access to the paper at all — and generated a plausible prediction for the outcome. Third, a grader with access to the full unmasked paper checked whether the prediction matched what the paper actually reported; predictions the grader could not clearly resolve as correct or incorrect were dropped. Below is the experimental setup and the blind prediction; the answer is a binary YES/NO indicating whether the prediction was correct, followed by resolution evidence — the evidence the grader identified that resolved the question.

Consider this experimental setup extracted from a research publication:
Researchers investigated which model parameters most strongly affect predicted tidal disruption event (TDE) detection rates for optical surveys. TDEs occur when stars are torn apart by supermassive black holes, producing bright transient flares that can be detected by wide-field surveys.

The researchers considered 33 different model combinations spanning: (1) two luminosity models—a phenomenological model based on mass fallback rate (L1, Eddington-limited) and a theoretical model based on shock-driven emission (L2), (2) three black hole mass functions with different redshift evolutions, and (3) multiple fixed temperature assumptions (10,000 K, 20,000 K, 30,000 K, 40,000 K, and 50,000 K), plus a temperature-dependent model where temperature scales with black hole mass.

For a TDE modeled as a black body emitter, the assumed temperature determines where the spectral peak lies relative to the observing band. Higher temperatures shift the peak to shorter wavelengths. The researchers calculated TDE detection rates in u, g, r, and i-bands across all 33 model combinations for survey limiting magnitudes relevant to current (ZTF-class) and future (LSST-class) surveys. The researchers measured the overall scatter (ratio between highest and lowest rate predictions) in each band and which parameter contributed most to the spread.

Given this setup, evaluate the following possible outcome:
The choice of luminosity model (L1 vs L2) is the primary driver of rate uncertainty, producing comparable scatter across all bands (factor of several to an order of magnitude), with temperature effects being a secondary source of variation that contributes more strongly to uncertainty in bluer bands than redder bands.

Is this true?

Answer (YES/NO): NO